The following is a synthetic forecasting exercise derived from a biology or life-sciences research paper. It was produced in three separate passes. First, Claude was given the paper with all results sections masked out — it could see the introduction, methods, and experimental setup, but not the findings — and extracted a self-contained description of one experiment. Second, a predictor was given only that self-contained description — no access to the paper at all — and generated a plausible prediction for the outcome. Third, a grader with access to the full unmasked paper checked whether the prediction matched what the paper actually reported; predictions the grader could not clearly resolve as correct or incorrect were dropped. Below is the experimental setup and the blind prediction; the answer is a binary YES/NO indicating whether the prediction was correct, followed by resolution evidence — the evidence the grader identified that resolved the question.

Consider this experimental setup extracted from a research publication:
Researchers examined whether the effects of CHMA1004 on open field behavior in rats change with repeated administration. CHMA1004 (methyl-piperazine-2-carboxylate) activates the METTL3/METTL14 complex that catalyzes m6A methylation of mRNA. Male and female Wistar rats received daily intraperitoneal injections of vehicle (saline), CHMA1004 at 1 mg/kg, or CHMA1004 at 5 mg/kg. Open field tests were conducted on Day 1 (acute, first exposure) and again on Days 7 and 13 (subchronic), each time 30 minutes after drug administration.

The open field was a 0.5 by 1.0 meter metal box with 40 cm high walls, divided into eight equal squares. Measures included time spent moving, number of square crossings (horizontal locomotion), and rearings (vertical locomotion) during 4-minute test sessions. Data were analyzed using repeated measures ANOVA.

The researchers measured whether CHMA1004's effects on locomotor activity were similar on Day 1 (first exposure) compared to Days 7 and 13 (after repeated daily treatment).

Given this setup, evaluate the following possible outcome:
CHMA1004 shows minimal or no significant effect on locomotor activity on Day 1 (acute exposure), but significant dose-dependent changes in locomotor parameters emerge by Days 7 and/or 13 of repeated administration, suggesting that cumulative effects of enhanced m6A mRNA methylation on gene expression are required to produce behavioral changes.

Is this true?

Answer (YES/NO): NO